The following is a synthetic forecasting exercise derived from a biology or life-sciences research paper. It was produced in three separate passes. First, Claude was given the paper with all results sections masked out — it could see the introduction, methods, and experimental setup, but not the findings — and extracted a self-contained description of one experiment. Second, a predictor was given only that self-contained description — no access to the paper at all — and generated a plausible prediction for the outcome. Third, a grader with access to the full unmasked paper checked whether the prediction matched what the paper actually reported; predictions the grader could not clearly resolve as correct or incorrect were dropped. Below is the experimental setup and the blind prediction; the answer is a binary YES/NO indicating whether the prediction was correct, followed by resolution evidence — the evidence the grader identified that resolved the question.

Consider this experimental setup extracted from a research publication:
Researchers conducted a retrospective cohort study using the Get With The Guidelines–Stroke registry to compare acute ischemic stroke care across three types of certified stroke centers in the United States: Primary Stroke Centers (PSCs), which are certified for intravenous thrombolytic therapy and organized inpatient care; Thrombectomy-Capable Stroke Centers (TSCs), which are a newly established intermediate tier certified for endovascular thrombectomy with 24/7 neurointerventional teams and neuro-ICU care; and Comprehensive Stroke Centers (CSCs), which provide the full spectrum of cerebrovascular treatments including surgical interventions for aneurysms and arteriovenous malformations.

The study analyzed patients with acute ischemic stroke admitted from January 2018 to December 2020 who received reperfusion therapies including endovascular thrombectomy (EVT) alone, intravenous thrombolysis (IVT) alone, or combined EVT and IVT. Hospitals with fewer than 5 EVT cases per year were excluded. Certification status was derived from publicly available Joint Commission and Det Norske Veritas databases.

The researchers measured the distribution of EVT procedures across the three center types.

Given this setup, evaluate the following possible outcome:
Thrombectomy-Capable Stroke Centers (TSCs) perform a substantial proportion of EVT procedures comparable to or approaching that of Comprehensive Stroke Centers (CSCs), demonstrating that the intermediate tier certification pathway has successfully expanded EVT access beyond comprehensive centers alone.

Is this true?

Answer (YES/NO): NO